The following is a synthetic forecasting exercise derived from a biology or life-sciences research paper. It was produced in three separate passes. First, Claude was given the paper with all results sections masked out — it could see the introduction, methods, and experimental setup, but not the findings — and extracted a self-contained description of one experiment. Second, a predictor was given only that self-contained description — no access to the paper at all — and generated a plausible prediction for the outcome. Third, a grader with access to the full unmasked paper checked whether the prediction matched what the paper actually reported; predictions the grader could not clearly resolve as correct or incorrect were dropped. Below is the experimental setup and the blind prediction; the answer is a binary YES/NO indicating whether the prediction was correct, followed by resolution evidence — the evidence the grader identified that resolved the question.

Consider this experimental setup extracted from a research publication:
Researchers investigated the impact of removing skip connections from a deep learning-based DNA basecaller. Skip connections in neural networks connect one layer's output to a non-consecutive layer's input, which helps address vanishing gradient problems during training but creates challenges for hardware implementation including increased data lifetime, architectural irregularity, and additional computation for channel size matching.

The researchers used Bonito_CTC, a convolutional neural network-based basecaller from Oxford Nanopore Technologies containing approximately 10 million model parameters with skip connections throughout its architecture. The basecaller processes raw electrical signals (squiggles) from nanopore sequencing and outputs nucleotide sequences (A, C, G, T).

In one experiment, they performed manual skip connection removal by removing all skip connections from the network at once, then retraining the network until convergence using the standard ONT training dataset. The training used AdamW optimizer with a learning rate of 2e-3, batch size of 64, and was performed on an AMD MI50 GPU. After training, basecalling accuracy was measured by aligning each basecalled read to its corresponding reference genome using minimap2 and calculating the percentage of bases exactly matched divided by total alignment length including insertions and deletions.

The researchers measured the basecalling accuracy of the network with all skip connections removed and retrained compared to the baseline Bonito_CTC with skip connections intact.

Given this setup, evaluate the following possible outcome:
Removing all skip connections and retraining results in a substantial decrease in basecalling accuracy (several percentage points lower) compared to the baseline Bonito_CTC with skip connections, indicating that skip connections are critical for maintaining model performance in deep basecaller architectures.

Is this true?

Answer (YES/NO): YES